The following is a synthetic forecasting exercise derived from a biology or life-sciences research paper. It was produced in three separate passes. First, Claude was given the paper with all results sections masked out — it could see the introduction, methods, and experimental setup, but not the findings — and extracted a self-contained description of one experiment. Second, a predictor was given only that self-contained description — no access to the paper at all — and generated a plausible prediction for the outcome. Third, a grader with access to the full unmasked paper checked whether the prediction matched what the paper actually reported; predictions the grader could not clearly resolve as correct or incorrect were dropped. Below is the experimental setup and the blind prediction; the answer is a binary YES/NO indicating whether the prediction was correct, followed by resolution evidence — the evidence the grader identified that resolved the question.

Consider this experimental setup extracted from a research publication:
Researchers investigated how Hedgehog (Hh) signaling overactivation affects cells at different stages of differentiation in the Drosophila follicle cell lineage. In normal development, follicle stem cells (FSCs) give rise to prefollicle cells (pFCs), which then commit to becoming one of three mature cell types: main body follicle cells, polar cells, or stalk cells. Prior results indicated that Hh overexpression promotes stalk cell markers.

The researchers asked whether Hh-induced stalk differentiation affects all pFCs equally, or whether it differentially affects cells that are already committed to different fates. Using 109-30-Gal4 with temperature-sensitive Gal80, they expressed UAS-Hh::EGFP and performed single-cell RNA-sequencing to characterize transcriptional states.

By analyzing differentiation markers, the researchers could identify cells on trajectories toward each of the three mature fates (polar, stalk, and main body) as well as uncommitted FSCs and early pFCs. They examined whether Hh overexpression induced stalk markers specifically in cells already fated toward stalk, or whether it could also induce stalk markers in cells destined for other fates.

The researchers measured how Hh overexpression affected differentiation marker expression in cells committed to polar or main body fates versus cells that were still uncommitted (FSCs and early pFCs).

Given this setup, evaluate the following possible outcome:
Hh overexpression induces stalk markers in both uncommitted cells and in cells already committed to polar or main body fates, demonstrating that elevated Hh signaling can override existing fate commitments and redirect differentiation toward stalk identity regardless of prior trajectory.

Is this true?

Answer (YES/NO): NO